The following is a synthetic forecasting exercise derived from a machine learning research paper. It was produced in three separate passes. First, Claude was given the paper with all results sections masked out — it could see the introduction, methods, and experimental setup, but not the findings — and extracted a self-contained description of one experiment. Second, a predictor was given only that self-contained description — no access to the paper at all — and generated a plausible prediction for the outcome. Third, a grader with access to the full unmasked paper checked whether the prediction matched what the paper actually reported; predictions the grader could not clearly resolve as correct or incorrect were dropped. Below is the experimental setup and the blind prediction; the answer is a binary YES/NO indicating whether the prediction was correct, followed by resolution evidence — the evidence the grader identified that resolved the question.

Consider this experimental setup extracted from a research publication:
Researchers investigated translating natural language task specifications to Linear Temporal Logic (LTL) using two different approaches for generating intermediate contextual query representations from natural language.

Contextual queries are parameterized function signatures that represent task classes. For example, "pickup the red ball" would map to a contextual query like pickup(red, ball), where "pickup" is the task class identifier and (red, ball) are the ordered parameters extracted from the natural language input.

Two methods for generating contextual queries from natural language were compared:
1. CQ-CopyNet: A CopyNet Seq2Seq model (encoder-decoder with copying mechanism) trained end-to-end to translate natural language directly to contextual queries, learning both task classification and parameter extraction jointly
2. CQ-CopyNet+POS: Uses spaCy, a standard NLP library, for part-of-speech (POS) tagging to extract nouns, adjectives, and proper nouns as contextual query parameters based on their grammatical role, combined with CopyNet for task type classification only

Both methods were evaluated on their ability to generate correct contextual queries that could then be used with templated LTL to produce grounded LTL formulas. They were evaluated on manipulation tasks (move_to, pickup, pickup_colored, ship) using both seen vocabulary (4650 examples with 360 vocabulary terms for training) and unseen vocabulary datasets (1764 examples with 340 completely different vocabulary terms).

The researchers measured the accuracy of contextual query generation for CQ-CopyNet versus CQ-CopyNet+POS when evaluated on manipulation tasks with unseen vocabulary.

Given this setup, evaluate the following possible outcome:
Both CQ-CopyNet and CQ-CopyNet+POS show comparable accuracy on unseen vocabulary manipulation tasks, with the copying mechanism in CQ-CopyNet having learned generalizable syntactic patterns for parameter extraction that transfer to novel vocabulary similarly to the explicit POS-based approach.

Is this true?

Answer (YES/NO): NO